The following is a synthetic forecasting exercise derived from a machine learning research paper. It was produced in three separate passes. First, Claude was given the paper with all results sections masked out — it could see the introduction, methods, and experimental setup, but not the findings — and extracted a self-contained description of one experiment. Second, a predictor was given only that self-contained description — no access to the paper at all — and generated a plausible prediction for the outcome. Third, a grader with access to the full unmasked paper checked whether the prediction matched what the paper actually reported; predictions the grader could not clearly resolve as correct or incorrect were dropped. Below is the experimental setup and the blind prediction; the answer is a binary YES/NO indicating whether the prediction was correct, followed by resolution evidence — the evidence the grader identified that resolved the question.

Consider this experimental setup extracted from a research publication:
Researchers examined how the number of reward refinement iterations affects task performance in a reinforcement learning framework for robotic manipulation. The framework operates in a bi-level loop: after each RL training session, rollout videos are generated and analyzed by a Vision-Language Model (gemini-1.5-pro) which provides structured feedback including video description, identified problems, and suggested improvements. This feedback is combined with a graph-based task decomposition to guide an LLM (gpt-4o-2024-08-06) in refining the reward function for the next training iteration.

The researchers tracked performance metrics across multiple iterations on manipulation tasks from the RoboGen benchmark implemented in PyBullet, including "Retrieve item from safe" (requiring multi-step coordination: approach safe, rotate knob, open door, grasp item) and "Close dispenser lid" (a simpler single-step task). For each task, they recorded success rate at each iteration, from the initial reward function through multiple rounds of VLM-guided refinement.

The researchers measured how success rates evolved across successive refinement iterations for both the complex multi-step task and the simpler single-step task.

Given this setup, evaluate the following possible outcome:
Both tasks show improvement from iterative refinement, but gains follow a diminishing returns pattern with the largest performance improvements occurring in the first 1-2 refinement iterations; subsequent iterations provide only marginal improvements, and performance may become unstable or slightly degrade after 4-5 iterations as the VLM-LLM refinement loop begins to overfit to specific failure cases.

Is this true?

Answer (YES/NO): NO